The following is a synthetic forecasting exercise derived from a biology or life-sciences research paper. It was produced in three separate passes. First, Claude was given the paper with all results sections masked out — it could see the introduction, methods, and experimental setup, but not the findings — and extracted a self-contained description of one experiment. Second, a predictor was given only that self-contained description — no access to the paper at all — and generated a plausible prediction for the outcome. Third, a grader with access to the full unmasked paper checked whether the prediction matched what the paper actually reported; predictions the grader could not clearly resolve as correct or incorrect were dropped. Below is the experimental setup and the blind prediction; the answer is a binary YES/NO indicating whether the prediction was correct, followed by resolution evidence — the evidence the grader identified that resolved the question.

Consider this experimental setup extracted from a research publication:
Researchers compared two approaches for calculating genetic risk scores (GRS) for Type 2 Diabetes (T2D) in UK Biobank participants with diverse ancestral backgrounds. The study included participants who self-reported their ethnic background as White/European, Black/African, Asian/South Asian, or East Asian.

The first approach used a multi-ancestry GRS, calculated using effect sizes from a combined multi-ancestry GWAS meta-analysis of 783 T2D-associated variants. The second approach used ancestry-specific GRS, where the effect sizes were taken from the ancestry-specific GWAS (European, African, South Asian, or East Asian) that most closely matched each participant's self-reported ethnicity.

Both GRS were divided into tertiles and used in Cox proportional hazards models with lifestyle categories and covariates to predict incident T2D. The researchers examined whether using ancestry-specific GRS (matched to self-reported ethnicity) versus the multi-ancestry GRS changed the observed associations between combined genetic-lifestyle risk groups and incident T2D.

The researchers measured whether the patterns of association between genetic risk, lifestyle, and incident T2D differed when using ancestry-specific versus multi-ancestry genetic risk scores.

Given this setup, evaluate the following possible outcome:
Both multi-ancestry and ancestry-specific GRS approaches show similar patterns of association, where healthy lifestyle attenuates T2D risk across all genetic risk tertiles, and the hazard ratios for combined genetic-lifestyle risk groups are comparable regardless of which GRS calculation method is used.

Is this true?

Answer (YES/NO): YES